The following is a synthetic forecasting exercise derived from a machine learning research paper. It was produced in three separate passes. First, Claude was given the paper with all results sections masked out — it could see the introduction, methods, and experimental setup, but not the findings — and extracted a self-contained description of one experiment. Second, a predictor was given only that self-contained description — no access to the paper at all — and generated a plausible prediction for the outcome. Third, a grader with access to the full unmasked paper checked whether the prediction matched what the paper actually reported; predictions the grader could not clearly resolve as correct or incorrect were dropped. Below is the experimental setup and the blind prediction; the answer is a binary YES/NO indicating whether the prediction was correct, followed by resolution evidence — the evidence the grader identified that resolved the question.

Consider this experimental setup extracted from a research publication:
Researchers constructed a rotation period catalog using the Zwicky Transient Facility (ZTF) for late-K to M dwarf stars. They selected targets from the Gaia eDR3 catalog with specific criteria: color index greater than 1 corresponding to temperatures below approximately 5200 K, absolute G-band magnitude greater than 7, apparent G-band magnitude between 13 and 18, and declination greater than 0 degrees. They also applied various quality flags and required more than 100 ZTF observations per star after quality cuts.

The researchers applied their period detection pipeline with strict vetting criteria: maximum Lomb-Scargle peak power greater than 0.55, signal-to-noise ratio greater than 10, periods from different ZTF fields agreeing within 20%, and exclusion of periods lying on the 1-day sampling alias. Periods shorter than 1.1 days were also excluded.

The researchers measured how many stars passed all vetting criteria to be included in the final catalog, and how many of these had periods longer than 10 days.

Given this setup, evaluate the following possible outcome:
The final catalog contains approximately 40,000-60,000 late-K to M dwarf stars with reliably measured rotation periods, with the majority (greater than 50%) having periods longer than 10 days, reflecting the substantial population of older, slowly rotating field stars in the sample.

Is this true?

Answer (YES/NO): NO